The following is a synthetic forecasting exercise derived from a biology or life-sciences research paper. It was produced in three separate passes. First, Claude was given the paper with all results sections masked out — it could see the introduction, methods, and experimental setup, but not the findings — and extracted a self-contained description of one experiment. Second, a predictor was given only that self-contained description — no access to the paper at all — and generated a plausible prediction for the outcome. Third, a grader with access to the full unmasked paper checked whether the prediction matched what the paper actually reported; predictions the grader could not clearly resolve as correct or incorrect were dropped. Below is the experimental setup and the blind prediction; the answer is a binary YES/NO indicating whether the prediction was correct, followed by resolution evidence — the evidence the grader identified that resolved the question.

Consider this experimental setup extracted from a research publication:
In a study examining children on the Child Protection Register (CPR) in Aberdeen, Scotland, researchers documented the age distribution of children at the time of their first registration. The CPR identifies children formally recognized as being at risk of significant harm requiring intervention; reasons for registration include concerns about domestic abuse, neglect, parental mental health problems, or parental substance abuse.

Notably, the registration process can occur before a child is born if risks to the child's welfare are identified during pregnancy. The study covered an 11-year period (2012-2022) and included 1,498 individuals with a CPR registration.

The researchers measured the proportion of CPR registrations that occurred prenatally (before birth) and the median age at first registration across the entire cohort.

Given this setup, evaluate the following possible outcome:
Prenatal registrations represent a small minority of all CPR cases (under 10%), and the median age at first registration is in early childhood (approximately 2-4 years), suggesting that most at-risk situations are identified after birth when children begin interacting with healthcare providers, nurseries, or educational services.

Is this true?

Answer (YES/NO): NO